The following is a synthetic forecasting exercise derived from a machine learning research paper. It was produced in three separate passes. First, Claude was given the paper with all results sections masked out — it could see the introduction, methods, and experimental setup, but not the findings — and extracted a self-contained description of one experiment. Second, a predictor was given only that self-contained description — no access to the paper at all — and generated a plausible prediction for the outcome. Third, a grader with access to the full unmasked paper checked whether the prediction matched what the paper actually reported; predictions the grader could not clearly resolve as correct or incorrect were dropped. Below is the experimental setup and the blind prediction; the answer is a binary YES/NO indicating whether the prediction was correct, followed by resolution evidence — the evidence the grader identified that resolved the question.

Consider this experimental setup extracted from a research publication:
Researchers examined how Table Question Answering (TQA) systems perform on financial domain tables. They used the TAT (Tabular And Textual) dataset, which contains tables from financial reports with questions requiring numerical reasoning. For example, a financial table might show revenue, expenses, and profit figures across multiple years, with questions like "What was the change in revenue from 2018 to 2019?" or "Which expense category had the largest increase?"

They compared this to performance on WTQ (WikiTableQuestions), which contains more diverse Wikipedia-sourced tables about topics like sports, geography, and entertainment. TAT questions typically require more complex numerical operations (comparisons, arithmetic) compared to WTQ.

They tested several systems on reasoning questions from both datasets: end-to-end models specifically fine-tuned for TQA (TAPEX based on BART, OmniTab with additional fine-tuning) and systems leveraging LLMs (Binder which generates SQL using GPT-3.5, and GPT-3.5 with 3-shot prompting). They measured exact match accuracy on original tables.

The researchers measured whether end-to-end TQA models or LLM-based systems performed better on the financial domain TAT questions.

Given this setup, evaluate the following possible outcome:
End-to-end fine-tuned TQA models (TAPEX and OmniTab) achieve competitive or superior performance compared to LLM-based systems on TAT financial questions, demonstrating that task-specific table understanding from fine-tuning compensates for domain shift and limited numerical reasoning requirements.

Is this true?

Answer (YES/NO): NO